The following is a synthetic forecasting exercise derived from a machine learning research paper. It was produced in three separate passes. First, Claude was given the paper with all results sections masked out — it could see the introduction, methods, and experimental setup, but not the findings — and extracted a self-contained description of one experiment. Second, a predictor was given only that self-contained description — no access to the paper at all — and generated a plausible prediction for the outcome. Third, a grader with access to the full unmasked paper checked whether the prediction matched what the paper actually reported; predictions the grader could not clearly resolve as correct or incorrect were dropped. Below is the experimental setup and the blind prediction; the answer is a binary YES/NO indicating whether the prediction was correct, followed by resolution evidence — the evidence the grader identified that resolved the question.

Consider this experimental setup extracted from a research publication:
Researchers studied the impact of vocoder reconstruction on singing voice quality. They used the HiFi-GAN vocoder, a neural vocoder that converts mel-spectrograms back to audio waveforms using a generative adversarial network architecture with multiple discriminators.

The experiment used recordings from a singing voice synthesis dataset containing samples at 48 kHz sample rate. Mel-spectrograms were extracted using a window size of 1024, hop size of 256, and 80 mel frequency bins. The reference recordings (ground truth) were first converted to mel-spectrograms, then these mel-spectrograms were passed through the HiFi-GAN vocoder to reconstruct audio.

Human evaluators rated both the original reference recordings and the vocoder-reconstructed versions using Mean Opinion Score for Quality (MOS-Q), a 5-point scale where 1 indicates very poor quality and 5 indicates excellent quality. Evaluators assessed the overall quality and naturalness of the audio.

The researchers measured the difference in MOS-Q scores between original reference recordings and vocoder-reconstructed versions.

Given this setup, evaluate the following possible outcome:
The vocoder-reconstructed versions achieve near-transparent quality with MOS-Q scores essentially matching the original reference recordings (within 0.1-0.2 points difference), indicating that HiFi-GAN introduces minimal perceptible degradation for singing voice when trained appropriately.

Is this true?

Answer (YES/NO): NO